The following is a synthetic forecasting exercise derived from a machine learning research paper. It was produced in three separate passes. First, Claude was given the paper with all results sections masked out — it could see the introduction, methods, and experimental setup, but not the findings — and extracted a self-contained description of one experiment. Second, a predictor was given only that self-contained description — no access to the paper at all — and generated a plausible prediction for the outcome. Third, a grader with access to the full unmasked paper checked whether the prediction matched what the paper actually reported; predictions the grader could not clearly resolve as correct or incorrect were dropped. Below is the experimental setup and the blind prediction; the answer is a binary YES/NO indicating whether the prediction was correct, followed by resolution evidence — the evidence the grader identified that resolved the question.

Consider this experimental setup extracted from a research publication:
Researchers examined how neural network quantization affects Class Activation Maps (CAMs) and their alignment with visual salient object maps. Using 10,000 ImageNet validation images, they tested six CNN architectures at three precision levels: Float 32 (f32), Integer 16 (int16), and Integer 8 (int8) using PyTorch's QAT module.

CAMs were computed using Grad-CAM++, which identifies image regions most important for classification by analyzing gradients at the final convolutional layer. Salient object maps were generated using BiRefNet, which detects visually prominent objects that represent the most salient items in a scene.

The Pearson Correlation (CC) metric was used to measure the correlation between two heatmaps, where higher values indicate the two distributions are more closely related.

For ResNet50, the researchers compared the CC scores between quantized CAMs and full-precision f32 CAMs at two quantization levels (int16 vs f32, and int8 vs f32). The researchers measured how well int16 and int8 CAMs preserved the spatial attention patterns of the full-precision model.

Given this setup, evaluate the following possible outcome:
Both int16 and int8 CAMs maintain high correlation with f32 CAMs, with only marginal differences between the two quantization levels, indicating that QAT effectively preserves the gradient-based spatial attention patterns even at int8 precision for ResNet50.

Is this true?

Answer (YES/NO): NO